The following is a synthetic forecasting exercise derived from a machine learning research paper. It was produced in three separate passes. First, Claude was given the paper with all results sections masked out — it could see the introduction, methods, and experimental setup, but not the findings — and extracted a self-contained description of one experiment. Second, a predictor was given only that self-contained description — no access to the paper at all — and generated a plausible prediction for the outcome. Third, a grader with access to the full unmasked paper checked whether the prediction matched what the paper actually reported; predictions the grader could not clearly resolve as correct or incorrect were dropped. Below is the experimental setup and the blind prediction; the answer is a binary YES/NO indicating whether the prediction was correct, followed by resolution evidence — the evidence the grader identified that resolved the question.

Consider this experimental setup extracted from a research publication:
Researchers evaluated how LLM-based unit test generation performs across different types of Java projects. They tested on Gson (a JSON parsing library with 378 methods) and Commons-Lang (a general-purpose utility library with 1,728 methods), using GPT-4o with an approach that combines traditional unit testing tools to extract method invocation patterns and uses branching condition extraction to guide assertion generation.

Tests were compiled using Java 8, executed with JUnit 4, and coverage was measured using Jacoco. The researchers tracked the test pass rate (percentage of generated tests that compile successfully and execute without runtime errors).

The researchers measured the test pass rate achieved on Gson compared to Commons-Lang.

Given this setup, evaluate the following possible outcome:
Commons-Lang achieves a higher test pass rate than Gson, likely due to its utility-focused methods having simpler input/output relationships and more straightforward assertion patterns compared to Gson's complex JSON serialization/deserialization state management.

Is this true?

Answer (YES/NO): YES